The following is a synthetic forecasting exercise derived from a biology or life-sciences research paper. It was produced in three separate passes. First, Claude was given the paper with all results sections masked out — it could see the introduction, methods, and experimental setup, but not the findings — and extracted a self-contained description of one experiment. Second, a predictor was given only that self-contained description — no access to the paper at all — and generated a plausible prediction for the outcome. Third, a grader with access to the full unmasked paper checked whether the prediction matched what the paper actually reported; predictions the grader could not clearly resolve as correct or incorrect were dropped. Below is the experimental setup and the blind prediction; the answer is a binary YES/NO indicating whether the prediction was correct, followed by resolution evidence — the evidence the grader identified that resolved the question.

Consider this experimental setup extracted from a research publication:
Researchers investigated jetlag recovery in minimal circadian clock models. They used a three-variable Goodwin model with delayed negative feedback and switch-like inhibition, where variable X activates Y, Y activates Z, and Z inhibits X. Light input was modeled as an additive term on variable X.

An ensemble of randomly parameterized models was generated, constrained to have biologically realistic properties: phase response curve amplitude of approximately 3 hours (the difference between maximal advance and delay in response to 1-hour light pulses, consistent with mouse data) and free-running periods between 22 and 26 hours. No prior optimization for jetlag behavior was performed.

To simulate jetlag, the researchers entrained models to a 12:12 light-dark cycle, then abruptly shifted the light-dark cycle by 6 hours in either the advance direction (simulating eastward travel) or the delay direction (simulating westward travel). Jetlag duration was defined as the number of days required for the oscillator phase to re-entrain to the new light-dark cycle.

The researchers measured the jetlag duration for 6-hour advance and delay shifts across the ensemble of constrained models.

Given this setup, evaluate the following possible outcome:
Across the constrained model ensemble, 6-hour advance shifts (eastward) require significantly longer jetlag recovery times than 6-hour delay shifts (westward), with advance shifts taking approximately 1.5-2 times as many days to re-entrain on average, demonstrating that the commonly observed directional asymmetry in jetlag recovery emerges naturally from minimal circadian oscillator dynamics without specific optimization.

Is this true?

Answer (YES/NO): YES